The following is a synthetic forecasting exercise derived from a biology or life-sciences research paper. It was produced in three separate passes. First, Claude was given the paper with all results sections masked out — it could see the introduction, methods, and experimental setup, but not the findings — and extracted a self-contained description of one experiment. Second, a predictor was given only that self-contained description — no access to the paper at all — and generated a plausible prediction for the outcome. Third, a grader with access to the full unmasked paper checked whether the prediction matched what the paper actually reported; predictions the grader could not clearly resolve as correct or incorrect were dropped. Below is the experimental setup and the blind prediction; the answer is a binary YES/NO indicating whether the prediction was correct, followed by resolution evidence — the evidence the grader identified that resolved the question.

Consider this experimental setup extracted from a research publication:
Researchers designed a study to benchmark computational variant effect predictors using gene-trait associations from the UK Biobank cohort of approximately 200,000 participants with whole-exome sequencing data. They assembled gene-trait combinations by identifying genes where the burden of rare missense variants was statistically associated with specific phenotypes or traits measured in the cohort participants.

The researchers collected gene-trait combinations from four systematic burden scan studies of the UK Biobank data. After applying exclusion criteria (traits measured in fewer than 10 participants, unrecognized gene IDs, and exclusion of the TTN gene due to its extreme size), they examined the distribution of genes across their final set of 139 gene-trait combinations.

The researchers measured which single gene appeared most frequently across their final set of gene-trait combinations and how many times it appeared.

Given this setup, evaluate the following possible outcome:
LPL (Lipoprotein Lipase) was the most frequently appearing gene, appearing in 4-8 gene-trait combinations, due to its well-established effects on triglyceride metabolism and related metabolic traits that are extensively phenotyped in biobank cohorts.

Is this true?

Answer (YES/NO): NO